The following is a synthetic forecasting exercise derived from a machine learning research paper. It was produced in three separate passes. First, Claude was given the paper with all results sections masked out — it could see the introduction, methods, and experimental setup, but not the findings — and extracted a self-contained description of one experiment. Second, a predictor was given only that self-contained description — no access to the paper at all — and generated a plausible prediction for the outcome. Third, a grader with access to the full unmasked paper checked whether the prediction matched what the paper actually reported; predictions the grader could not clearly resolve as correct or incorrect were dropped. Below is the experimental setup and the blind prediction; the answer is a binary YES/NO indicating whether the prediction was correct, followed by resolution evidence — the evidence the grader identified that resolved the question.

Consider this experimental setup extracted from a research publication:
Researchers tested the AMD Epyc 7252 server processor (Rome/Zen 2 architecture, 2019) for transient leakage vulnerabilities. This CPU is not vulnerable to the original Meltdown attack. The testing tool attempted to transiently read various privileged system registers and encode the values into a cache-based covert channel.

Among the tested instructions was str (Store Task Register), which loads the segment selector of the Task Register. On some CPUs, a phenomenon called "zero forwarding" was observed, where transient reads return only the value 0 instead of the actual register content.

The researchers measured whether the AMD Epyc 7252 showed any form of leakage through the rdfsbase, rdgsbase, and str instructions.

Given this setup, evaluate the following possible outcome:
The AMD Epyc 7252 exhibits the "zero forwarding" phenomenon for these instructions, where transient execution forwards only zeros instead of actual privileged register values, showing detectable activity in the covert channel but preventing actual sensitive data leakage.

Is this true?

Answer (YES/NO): NO